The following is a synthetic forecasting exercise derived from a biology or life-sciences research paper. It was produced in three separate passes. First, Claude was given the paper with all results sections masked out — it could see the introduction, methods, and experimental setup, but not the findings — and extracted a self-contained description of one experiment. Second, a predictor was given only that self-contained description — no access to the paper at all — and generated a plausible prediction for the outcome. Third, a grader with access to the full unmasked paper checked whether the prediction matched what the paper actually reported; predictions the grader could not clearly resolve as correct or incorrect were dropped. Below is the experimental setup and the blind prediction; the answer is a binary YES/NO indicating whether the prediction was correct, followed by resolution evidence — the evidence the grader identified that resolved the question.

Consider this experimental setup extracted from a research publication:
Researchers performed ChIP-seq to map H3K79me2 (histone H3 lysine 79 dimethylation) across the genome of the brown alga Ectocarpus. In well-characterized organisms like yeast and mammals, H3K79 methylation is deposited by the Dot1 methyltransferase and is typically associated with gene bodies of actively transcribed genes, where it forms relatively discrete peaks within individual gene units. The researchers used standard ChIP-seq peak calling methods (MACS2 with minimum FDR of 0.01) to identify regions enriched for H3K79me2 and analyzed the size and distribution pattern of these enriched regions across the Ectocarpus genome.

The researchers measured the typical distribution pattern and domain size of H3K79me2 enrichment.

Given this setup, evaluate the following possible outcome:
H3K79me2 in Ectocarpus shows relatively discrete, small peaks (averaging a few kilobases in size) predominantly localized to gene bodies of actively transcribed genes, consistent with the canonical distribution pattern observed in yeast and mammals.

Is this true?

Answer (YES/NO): NO